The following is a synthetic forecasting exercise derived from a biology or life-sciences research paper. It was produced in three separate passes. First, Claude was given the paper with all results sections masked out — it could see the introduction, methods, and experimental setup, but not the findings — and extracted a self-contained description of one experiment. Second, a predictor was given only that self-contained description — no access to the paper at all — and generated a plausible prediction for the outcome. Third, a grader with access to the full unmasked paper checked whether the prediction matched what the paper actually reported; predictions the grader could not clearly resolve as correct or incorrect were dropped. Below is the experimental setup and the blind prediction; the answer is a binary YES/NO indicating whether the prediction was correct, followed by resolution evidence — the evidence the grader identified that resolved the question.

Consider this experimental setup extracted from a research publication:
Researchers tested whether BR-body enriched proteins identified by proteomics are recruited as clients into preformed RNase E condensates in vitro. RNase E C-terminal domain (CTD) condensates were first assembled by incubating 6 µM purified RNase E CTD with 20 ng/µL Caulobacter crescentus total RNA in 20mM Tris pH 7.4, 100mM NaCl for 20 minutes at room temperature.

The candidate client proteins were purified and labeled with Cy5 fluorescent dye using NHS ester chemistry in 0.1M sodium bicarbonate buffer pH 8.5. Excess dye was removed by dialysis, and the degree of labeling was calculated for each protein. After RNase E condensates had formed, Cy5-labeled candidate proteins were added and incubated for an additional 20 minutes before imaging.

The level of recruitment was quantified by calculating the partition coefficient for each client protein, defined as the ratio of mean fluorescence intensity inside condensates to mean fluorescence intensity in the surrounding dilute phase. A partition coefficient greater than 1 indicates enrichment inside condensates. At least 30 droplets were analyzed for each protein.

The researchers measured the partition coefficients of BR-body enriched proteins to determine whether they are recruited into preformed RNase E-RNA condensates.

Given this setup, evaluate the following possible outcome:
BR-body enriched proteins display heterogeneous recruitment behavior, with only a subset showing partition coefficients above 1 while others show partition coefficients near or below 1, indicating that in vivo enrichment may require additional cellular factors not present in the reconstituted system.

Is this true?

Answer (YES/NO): YES